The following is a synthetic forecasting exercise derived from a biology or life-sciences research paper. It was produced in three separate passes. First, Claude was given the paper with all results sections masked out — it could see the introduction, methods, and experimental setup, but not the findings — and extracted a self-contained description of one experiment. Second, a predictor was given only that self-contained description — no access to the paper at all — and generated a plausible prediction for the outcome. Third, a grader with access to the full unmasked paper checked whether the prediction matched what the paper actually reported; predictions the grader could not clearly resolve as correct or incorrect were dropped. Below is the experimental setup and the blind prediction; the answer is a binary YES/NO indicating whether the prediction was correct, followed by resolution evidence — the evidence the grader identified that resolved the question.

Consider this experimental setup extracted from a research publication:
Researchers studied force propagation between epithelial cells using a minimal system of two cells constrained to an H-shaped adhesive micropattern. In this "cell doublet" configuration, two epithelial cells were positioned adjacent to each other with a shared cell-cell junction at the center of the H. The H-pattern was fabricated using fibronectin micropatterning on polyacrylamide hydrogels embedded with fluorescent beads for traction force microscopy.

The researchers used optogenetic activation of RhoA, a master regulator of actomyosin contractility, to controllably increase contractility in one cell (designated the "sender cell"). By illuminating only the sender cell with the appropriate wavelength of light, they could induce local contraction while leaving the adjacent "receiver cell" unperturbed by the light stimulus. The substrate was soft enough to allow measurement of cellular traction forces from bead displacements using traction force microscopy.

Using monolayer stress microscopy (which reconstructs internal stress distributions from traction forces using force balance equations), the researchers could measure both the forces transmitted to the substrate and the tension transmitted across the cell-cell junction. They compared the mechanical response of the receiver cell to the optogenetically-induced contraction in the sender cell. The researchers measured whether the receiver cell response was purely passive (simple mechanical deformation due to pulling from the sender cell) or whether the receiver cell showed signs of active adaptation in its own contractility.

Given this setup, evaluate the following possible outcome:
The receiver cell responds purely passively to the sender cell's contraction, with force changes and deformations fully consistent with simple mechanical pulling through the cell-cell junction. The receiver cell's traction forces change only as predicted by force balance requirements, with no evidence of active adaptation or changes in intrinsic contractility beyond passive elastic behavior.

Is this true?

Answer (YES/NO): NO